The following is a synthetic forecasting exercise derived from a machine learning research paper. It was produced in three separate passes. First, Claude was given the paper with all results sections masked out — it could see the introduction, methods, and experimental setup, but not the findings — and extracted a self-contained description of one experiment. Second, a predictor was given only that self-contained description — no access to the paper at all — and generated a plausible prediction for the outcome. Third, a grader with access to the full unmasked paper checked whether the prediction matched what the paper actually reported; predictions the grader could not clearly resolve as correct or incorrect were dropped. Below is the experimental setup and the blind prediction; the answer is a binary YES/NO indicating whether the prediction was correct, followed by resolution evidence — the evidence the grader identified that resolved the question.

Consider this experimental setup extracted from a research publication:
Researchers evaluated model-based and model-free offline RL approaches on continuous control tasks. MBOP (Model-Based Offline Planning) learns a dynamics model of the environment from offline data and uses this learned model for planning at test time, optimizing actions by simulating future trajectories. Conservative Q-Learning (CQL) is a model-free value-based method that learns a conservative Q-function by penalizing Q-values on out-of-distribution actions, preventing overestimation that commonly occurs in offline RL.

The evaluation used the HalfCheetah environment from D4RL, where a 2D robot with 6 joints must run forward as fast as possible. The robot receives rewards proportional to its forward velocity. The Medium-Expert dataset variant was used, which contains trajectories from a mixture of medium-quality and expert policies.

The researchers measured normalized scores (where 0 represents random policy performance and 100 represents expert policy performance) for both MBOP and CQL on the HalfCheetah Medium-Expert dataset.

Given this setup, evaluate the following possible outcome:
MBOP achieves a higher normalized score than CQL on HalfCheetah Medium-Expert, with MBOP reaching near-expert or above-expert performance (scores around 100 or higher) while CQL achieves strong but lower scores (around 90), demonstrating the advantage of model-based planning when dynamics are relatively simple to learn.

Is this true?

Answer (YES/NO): NO